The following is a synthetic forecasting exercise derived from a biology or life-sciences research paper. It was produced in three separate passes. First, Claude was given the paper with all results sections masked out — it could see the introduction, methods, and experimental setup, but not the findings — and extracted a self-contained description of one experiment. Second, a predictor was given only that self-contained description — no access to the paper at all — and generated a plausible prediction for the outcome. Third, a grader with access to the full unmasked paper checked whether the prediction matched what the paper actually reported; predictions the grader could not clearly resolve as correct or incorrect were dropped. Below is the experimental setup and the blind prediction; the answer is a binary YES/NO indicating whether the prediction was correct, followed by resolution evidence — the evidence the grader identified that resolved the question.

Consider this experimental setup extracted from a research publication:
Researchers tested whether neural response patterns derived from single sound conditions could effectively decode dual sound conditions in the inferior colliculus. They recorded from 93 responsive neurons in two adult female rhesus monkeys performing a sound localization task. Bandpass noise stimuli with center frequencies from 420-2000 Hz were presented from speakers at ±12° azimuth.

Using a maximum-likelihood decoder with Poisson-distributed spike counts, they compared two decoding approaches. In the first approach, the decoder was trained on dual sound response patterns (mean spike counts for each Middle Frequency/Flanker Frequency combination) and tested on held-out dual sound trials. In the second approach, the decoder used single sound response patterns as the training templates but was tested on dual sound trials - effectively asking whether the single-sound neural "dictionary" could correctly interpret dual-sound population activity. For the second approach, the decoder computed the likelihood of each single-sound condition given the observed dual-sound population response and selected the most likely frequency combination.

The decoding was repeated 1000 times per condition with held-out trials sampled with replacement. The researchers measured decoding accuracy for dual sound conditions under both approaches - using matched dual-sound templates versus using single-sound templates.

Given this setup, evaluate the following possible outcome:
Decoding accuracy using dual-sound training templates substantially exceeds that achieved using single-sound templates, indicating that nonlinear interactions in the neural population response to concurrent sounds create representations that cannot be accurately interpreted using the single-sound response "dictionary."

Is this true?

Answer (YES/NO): YES